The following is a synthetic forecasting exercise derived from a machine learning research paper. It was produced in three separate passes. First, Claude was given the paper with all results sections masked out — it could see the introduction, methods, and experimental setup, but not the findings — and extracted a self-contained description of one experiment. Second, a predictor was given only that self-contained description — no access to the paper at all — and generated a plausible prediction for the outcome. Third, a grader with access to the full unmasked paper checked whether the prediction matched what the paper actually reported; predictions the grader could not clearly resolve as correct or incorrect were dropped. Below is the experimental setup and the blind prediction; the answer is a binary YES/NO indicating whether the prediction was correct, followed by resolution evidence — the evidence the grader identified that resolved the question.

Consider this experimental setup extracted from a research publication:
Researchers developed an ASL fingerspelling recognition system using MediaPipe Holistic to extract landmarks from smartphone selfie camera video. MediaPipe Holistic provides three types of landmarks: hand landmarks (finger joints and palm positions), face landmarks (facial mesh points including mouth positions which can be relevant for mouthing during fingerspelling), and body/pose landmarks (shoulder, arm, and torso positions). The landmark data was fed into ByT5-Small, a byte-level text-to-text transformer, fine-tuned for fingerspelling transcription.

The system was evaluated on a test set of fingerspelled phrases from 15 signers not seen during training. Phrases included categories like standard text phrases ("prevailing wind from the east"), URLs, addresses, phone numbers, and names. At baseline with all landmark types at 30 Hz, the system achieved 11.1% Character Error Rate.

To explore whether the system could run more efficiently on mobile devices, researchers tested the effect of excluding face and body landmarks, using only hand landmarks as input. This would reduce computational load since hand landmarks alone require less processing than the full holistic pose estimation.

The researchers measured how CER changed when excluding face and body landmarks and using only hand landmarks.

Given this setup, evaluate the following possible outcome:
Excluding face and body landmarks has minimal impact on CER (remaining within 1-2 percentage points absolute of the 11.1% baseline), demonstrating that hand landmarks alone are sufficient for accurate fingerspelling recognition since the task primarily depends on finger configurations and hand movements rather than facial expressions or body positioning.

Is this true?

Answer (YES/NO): YES